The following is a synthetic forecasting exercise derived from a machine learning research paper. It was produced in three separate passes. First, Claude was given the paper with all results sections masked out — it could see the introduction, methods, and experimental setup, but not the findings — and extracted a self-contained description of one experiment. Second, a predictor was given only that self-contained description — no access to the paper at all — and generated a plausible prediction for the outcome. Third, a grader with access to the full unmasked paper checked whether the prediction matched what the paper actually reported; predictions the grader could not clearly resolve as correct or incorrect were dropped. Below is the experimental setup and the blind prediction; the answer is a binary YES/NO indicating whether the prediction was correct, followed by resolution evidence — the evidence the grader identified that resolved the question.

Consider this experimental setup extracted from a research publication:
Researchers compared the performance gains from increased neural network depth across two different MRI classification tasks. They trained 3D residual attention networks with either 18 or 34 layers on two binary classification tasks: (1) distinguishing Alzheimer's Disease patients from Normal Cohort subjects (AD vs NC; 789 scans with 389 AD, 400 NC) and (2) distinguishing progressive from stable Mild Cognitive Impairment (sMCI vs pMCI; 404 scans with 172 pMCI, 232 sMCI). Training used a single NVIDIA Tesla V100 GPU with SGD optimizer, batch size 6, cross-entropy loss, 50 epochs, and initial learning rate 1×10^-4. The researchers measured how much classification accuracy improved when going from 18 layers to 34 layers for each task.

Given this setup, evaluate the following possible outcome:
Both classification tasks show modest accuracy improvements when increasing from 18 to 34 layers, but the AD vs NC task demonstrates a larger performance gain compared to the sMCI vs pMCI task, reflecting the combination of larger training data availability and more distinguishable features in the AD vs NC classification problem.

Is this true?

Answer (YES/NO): NO